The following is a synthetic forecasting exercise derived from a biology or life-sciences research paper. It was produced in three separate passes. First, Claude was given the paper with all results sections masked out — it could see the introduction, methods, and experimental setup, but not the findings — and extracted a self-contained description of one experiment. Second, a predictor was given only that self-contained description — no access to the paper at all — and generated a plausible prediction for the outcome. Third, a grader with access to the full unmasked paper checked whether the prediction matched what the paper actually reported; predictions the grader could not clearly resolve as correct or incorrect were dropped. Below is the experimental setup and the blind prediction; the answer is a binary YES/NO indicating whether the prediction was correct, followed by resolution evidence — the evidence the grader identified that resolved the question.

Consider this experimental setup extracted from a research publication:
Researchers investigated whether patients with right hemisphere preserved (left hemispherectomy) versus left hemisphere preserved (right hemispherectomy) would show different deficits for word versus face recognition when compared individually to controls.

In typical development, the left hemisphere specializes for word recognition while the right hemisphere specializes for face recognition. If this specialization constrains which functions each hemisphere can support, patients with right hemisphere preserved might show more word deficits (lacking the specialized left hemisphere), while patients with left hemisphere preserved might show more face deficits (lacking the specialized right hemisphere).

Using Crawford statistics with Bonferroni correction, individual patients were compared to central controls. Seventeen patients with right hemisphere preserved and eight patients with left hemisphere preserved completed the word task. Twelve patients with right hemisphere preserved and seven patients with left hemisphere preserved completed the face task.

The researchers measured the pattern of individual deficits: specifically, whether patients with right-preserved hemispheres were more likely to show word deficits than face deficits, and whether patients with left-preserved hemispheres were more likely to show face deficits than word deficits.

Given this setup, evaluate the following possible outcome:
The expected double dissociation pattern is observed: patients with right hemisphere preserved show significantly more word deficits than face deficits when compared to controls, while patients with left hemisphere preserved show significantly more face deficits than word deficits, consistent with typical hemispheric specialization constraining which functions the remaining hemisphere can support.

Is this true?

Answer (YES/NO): NO